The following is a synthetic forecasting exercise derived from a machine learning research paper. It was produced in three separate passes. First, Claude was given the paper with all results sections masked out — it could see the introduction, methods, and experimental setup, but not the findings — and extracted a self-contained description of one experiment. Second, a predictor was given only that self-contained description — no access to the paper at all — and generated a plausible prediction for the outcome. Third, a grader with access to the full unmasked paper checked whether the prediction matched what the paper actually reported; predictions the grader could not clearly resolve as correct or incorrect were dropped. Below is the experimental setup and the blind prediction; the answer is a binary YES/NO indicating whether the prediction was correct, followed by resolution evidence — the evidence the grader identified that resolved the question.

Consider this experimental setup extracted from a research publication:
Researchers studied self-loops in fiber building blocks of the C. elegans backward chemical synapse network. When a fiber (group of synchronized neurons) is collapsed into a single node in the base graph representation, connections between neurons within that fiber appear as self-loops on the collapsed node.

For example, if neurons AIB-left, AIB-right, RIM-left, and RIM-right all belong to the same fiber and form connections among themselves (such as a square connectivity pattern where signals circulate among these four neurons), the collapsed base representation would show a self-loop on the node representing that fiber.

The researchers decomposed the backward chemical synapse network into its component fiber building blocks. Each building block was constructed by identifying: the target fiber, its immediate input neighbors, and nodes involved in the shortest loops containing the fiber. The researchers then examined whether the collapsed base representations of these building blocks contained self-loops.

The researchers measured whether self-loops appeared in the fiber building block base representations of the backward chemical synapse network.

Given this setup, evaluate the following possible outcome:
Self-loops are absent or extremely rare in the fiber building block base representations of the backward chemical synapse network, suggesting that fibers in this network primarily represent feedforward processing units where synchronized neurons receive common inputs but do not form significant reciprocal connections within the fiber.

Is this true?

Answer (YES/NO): NO